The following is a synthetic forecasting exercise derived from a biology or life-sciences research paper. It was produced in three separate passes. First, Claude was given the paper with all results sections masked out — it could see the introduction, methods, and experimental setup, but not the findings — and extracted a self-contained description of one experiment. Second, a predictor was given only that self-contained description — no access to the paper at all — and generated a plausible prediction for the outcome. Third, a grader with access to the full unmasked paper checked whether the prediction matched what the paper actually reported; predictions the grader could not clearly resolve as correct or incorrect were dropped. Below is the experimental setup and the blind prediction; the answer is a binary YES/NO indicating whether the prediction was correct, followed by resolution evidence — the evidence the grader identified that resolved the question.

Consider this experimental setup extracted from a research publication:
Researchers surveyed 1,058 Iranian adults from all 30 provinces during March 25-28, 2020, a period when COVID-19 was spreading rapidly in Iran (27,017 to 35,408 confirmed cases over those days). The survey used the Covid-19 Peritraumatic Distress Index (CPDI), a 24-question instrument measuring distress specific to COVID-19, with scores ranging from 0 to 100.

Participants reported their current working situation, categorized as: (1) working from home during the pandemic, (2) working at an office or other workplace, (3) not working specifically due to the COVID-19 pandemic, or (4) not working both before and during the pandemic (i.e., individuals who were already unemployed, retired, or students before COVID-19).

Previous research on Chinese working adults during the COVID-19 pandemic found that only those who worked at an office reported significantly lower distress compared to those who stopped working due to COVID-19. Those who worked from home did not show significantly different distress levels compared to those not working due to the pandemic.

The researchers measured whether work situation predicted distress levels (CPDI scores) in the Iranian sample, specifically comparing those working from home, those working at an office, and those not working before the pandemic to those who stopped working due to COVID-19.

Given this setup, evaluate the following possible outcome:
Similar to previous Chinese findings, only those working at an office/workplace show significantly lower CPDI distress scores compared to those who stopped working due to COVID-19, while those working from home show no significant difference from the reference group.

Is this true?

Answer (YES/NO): NO